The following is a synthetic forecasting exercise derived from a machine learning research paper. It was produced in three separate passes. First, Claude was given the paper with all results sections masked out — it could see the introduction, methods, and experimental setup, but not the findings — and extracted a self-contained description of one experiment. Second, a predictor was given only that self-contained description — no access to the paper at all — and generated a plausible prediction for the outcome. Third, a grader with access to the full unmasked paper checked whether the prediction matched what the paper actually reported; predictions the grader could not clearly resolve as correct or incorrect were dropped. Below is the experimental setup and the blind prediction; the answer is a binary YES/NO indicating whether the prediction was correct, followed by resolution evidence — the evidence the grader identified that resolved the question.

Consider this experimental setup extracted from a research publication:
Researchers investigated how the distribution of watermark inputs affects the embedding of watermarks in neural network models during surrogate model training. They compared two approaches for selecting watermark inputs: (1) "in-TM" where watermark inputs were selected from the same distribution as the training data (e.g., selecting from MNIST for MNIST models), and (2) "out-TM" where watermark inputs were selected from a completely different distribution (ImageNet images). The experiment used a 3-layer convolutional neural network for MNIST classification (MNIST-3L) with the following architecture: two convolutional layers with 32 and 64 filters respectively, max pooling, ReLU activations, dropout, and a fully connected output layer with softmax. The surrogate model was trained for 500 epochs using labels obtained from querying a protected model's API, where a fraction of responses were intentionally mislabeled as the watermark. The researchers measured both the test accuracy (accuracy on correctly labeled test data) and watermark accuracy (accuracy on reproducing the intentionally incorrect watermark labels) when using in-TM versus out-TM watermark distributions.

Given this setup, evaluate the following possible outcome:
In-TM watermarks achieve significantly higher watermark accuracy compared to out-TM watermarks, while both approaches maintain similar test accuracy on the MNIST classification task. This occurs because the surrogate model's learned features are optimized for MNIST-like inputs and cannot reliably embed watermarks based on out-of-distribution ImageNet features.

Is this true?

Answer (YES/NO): NO